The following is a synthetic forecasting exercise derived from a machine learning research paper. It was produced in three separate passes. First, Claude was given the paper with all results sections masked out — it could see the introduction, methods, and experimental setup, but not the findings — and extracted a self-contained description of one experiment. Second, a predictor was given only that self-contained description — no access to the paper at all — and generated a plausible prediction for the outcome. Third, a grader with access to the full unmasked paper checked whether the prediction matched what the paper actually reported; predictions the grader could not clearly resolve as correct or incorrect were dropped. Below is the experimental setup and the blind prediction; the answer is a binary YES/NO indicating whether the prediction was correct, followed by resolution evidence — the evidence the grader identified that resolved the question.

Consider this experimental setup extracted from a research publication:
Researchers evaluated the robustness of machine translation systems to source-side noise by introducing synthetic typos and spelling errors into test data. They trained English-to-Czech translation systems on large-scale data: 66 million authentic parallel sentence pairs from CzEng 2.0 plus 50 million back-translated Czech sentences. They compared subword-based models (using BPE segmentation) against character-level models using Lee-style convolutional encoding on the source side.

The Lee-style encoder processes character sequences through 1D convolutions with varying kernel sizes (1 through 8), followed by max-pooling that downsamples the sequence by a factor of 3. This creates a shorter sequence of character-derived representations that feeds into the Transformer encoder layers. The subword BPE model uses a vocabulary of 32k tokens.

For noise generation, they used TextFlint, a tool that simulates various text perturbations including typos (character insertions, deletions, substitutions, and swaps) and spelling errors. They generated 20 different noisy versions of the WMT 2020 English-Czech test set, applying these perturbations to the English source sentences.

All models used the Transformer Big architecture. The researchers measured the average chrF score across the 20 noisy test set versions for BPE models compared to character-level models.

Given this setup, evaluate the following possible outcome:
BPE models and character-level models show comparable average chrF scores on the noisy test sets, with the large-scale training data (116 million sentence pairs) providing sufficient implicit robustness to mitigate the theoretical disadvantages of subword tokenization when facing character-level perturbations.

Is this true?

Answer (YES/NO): NO